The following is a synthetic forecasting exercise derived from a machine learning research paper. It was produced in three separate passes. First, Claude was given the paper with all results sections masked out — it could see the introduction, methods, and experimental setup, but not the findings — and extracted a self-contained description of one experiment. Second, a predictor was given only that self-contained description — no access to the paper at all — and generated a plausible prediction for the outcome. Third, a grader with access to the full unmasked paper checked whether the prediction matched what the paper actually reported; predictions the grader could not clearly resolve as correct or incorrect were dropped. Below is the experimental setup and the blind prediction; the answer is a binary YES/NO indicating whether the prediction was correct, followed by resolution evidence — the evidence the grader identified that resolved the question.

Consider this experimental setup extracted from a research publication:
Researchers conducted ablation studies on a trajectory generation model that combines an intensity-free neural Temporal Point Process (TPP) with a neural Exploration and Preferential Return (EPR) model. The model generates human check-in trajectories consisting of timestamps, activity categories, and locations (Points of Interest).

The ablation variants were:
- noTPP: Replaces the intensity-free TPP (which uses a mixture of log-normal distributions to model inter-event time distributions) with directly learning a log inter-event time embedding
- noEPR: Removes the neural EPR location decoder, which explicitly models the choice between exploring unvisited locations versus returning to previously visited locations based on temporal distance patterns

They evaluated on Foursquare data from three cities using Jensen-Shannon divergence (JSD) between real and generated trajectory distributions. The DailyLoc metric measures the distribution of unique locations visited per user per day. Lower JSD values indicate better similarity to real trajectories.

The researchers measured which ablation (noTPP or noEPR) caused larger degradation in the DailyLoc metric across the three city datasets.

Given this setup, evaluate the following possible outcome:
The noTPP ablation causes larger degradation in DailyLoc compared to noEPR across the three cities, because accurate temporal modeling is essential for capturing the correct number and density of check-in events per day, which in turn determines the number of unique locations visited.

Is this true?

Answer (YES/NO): NO